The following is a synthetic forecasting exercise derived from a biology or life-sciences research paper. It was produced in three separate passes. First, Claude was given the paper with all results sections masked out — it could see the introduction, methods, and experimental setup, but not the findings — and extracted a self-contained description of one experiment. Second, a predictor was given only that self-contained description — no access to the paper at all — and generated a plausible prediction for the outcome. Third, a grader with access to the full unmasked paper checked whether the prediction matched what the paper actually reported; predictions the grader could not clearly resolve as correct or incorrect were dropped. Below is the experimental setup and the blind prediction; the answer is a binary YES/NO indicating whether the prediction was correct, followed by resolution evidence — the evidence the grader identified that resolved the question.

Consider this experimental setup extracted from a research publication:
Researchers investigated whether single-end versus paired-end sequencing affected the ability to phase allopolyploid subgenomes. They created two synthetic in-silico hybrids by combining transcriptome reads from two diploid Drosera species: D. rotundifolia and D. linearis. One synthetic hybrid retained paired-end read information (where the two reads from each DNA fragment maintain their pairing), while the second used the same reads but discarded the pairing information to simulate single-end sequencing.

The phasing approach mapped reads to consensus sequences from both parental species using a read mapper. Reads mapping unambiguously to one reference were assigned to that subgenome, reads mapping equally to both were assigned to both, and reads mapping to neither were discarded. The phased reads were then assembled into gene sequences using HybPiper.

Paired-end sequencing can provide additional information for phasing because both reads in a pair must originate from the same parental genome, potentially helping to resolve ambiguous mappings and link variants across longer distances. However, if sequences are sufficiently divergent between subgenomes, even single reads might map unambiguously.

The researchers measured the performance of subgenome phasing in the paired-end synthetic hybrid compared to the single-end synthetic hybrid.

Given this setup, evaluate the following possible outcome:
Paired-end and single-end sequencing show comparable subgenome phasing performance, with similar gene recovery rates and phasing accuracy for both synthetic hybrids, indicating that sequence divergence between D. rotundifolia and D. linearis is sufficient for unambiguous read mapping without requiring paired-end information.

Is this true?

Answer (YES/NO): YES